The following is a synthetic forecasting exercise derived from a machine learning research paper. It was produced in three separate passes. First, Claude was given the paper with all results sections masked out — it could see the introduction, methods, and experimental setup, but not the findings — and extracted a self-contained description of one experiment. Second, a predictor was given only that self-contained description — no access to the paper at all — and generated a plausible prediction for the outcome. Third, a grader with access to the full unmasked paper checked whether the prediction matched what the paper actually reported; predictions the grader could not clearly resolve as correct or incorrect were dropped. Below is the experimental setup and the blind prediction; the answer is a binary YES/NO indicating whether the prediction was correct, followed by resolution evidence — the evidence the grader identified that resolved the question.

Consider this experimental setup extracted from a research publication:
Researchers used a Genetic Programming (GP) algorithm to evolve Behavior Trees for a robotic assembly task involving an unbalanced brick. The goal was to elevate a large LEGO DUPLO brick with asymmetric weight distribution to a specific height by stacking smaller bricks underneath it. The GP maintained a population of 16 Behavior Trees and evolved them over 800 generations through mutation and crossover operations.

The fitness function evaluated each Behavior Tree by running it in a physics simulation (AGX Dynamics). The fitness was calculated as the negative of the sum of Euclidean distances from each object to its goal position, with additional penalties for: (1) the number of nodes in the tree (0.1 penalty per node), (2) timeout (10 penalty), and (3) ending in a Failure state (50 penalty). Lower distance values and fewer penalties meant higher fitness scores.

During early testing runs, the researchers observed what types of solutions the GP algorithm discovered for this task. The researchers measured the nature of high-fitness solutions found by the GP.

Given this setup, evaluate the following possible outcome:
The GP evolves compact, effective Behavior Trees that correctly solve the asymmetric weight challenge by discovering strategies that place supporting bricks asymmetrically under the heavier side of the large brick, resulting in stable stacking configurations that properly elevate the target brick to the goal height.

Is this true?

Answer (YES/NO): NO